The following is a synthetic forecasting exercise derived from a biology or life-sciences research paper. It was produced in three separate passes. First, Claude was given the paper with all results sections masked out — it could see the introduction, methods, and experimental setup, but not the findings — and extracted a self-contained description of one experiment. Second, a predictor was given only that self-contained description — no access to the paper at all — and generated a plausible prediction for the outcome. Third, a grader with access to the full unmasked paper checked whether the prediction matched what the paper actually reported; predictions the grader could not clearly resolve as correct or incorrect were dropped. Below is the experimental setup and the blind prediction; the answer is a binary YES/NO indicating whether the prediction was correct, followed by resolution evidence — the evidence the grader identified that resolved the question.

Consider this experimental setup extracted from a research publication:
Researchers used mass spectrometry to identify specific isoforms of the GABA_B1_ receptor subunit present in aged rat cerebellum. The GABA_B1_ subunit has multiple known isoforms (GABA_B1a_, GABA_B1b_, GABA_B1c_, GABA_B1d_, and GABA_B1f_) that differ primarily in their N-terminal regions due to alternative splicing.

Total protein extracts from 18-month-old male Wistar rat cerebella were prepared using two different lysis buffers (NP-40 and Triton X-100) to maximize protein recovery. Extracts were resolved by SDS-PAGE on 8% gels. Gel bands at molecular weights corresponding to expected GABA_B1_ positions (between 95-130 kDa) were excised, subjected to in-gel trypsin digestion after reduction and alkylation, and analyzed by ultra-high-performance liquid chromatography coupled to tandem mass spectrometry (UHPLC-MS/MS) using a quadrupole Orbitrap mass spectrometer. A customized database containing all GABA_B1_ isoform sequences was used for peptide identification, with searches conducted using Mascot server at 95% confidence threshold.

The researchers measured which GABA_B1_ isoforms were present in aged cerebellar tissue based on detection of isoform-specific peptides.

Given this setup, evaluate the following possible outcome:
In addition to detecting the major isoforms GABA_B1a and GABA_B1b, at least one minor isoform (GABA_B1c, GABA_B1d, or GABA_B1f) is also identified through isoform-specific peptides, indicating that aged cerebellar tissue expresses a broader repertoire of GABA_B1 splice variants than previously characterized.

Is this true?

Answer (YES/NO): YES